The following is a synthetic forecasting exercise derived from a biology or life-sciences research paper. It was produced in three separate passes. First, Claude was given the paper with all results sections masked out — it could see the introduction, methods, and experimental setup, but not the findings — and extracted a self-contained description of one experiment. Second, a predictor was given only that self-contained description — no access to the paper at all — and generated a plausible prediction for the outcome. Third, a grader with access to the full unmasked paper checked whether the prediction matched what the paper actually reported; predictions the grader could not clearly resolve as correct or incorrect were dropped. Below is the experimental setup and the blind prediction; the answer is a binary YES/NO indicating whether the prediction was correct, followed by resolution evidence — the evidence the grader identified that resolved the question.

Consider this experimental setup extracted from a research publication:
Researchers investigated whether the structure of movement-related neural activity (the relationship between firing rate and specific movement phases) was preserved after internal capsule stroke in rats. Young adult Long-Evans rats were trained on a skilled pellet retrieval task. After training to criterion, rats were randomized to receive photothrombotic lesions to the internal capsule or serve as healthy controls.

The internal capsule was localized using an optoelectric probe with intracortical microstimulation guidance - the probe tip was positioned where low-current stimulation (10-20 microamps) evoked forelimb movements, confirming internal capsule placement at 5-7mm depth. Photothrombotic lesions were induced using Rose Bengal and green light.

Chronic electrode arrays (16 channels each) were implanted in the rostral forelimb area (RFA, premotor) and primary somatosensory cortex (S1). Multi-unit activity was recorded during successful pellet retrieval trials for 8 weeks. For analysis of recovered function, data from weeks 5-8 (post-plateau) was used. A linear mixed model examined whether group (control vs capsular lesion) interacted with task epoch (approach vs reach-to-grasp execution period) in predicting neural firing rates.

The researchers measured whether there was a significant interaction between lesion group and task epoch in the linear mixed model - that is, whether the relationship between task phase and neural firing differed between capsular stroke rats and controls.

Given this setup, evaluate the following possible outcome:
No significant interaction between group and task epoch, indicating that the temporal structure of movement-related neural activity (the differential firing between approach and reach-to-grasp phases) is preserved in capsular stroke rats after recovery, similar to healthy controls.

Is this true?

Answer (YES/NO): YES